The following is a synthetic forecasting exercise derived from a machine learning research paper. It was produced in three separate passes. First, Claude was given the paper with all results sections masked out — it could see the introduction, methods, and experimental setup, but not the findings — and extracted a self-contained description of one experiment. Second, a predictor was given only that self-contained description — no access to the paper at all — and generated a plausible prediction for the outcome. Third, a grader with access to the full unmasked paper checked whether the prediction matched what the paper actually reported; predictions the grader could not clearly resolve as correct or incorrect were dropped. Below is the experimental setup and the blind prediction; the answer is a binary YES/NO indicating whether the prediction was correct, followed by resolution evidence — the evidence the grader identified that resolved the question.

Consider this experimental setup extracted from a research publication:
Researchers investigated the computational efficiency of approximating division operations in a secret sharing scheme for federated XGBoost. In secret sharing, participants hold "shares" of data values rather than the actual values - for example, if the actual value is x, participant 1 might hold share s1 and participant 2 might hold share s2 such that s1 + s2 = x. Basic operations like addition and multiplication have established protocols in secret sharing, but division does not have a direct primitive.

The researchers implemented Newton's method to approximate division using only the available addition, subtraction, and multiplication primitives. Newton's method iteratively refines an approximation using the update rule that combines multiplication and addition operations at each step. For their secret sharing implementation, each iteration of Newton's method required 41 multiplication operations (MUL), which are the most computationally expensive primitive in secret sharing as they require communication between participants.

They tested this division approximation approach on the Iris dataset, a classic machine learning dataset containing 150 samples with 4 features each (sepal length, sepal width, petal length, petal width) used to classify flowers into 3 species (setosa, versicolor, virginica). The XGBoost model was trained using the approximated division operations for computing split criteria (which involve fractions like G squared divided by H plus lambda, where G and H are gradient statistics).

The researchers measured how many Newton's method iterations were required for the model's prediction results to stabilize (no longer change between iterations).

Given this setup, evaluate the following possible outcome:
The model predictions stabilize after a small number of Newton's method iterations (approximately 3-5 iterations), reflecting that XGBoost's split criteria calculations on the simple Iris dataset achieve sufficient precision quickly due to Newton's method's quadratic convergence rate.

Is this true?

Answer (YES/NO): NO